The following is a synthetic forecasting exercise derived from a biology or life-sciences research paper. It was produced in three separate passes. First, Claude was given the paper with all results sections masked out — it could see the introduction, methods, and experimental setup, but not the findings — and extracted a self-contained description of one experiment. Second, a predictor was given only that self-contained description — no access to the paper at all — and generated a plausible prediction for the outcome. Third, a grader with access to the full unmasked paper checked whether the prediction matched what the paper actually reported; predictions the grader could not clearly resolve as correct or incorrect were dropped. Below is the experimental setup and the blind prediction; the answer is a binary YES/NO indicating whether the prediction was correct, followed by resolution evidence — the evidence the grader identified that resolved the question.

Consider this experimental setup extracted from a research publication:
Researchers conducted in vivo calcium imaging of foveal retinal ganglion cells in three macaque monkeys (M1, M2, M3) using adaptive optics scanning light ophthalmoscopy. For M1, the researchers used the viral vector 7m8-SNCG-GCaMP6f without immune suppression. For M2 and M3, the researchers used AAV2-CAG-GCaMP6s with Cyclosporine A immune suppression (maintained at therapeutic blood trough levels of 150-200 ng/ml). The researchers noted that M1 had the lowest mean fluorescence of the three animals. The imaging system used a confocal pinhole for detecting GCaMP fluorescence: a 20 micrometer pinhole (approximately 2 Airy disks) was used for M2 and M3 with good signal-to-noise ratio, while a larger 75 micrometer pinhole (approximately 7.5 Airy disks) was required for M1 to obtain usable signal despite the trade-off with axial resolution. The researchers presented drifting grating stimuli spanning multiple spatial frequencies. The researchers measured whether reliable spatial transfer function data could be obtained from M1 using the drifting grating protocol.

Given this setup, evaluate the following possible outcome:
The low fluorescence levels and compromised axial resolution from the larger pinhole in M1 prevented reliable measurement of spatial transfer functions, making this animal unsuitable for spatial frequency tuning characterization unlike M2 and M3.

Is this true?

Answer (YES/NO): YES